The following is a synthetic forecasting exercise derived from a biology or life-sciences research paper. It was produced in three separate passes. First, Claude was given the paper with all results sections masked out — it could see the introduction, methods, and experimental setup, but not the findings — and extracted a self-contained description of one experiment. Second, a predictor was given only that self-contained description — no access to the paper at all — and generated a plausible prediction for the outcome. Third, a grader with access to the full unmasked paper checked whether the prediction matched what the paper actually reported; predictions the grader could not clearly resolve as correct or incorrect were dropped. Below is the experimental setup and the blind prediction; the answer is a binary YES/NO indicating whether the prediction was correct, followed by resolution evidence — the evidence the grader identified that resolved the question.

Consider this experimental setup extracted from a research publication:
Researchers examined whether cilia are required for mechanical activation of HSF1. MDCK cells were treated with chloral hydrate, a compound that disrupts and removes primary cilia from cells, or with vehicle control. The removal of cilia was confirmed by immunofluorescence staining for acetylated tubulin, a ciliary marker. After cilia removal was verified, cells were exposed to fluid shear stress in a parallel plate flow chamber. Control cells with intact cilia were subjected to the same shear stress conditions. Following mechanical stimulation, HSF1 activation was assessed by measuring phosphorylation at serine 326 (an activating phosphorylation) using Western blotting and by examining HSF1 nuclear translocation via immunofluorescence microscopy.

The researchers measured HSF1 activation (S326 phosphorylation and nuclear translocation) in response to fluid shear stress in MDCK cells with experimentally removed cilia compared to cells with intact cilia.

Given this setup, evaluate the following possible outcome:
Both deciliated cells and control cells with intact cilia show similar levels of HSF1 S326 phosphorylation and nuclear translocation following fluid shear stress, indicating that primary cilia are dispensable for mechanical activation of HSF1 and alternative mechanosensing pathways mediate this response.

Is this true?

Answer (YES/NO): NO